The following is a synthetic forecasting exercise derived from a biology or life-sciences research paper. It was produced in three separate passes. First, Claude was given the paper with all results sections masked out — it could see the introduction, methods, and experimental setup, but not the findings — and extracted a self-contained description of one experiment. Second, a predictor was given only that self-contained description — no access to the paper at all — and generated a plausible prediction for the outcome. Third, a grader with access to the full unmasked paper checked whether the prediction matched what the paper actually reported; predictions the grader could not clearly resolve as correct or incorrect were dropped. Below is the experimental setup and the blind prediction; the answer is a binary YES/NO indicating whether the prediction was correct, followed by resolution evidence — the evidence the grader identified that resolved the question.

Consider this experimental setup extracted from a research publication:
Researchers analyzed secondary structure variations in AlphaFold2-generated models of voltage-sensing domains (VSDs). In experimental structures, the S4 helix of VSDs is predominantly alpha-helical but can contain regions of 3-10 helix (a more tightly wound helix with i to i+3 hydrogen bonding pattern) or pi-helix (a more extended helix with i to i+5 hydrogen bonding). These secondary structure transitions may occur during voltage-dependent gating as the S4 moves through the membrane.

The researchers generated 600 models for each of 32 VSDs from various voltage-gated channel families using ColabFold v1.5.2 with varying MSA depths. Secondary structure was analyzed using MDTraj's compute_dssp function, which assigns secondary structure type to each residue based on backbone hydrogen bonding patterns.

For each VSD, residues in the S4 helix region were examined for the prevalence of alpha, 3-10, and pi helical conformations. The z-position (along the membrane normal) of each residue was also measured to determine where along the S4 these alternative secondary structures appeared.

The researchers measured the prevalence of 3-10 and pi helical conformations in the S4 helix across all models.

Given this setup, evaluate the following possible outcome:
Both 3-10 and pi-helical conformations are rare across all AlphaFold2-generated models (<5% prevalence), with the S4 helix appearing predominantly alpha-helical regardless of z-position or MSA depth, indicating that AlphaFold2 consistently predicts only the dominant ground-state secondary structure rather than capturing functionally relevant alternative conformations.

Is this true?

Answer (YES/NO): NO